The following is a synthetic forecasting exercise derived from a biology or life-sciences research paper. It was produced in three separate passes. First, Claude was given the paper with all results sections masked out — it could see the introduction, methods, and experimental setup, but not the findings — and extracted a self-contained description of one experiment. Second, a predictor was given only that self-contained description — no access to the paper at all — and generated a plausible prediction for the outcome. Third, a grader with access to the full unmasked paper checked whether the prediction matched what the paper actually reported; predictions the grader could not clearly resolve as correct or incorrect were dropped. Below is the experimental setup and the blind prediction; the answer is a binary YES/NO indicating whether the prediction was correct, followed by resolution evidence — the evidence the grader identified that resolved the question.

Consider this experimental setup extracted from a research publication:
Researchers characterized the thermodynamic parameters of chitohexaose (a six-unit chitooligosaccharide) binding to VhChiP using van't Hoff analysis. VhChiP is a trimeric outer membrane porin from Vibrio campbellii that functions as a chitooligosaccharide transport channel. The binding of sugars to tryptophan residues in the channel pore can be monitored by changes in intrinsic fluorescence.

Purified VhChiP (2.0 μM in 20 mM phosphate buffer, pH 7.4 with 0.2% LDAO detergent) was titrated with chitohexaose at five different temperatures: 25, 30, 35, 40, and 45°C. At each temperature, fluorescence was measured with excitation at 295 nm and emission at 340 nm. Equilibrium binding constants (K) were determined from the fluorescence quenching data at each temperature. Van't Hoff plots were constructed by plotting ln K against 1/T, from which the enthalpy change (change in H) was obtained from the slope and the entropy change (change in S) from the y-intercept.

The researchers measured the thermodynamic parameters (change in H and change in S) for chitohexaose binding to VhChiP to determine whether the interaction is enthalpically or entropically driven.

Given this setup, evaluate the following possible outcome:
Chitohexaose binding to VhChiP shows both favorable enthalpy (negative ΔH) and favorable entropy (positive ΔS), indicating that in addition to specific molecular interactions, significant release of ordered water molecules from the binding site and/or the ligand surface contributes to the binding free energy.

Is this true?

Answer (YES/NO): NO